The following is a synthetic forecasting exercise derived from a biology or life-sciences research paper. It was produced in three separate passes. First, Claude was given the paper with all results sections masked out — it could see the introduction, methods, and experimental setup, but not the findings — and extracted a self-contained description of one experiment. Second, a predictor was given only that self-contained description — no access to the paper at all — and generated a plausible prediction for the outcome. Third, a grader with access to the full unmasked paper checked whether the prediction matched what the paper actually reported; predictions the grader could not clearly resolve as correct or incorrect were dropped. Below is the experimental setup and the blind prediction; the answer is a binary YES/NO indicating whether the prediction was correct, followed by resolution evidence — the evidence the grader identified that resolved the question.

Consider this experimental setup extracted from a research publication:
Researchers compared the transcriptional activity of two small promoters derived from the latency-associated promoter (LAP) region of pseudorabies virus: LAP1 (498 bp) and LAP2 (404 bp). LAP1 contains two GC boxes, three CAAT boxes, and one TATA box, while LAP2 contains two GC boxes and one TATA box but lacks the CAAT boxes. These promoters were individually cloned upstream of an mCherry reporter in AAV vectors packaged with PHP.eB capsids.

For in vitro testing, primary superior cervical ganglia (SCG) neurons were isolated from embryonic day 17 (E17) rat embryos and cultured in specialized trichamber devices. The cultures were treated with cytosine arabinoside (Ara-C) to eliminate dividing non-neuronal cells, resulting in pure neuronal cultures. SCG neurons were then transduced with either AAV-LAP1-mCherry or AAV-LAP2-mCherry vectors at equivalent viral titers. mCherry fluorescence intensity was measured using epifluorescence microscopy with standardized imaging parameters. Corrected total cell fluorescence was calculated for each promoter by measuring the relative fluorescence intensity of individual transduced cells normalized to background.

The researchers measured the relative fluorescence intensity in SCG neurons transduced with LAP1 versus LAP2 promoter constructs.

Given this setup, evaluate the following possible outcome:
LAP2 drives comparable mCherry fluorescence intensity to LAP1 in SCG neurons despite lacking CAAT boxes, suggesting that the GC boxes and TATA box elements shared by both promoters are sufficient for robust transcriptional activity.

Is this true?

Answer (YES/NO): NO